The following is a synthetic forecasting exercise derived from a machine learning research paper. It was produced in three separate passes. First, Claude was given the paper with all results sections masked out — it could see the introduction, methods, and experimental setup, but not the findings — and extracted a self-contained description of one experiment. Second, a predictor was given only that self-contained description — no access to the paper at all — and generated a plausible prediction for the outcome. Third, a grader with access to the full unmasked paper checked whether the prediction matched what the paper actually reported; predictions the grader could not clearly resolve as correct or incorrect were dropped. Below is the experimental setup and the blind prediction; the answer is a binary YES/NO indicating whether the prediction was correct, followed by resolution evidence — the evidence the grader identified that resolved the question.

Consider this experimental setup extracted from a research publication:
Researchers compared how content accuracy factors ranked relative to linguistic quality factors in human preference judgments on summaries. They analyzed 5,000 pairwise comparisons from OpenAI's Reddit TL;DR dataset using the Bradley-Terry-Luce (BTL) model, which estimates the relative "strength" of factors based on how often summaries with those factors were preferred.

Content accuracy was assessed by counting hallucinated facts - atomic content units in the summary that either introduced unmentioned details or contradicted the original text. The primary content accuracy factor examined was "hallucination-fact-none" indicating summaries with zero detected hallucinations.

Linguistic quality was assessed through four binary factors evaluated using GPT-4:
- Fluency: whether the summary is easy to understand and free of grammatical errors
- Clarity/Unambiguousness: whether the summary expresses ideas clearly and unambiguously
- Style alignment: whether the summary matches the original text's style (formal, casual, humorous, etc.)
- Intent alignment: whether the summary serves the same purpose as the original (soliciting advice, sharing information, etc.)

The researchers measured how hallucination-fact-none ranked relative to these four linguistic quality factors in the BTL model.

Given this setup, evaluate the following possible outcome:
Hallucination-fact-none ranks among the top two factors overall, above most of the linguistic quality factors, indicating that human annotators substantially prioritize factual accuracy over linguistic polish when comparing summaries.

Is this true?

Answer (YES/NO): NO